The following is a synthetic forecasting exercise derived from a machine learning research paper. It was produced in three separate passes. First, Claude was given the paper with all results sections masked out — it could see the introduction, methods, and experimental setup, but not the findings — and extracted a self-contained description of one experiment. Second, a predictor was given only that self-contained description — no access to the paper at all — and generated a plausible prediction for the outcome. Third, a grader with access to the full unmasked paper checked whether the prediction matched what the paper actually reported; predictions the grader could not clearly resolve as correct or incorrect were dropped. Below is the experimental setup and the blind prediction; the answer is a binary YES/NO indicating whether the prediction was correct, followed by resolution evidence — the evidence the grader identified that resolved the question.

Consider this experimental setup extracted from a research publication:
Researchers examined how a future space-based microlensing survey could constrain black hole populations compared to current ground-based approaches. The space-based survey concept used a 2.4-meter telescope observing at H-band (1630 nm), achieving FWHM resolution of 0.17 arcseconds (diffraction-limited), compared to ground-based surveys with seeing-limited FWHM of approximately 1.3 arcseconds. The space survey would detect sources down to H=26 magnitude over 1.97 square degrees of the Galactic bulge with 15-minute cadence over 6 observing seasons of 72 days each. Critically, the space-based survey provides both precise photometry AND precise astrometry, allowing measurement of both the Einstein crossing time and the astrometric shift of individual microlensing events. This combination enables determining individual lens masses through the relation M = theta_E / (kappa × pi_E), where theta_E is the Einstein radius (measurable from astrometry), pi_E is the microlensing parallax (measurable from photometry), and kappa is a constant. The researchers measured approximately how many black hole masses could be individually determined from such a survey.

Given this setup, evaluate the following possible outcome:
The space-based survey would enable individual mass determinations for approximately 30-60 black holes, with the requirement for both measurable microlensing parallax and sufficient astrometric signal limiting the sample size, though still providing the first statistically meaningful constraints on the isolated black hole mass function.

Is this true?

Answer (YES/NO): NO